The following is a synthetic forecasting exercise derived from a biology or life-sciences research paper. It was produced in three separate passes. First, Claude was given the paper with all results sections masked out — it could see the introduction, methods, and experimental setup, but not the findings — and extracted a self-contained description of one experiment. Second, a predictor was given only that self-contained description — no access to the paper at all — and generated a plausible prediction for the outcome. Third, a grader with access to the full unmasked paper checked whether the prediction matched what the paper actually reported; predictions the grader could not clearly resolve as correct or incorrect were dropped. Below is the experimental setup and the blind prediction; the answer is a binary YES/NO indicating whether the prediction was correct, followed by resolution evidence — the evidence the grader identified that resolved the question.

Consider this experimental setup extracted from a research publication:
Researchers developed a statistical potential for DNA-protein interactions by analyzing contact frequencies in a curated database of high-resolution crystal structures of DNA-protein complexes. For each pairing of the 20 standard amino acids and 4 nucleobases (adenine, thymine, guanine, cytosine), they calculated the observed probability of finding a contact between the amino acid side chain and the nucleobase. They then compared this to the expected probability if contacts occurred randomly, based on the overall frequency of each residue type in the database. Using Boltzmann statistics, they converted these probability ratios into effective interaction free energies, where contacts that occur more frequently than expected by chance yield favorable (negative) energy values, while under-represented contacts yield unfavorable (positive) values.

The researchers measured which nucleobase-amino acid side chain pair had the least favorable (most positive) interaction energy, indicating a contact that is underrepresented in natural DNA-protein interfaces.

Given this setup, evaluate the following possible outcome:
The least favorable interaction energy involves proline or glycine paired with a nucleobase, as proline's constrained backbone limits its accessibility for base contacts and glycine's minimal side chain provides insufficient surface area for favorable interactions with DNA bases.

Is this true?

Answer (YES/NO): NO